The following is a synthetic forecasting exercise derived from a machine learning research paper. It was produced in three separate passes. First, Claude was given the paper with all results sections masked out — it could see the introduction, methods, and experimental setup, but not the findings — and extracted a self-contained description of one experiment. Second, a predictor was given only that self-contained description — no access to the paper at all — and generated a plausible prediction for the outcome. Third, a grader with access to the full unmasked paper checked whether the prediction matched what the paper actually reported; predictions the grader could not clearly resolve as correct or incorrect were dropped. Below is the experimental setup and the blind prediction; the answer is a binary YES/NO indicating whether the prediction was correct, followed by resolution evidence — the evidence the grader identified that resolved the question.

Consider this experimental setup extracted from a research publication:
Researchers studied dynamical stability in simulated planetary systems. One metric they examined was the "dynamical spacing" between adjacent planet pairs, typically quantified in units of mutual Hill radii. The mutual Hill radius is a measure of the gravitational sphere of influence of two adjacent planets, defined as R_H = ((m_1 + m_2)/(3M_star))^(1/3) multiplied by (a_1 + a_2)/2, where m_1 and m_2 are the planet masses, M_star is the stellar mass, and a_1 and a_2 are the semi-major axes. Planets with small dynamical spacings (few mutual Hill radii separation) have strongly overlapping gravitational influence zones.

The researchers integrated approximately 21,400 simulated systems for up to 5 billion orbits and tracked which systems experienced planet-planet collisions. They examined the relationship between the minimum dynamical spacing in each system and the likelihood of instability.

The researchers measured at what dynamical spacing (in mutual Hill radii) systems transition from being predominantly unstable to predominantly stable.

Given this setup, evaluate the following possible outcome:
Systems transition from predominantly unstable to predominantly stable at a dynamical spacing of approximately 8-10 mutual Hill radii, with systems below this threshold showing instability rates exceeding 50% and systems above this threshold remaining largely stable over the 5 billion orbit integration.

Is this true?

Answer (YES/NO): NO